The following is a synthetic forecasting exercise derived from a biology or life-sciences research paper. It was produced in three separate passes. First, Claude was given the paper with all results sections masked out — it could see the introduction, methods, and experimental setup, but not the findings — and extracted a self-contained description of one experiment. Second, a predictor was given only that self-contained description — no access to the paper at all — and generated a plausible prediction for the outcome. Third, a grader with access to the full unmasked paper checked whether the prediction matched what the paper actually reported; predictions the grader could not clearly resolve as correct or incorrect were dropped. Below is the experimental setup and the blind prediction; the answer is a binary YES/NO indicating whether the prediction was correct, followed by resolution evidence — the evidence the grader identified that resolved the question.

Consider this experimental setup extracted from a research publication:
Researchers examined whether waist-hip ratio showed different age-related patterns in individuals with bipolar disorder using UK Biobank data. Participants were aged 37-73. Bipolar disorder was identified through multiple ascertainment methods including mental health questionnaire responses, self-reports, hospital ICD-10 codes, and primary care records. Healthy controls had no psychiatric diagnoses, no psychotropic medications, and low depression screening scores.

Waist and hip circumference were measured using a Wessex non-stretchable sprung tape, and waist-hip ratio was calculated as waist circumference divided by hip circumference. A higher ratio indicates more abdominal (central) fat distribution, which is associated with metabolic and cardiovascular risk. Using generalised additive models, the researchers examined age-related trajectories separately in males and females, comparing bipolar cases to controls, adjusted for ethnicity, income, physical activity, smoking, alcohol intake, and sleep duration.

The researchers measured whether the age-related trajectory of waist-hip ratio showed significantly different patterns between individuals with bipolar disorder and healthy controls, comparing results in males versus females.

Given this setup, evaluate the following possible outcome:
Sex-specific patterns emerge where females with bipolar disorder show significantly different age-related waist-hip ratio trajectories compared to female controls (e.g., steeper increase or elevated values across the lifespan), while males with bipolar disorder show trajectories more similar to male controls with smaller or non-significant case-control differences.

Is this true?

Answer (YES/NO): NO